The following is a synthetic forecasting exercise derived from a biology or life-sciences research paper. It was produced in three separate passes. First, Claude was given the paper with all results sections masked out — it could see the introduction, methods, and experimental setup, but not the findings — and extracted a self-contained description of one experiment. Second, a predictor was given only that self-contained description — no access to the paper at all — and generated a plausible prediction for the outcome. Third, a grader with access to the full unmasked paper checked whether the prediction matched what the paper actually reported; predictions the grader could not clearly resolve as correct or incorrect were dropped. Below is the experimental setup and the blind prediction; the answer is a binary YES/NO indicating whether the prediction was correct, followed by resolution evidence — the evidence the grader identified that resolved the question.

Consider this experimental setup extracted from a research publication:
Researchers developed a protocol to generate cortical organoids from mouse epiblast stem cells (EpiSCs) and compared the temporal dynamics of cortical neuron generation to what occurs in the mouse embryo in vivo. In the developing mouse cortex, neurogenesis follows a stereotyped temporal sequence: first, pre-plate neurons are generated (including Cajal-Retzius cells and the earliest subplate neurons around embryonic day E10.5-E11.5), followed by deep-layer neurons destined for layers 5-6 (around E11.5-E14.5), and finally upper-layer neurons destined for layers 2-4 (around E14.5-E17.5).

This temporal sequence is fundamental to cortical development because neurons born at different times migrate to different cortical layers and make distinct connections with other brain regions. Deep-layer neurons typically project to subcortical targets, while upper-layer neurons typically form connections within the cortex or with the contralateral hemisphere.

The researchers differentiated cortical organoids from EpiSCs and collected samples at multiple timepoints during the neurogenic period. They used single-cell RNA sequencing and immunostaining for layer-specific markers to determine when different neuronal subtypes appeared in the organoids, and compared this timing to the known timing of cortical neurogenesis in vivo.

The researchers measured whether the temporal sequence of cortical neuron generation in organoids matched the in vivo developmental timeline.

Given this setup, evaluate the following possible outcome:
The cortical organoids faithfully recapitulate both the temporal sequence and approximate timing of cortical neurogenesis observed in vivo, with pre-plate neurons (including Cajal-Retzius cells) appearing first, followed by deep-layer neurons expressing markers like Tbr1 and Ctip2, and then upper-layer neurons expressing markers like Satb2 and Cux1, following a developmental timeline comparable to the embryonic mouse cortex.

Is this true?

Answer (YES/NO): YES